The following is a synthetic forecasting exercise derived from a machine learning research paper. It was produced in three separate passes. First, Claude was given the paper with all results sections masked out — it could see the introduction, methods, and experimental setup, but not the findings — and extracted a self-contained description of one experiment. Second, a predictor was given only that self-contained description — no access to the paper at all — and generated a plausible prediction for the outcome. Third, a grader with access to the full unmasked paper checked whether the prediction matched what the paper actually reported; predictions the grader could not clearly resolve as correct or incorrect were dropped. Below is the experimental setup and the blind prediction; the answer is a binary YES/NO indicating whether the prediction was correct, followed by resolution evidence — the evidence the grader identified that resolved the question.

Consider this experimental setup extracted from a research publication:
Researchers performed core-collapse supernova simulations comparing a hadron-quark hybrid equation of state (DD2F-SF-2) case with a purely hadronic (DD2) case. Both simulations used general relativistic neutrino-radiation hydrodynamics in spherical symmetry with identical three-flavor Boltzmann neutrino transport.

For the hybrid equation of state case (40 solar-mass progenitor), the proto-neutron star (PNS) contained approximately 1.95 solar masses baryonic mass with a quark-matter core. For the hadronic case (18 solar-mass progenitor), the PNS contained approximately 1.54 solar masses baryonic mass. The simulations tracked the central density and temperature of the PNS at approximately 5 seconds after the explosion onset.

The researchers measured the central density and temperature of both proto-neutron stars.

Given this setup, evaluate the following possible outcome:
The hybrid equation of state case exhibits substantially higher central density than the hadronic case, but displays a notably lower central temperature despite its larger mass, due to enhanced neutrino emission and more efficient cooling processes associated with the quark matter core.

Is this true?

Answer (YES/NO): NO